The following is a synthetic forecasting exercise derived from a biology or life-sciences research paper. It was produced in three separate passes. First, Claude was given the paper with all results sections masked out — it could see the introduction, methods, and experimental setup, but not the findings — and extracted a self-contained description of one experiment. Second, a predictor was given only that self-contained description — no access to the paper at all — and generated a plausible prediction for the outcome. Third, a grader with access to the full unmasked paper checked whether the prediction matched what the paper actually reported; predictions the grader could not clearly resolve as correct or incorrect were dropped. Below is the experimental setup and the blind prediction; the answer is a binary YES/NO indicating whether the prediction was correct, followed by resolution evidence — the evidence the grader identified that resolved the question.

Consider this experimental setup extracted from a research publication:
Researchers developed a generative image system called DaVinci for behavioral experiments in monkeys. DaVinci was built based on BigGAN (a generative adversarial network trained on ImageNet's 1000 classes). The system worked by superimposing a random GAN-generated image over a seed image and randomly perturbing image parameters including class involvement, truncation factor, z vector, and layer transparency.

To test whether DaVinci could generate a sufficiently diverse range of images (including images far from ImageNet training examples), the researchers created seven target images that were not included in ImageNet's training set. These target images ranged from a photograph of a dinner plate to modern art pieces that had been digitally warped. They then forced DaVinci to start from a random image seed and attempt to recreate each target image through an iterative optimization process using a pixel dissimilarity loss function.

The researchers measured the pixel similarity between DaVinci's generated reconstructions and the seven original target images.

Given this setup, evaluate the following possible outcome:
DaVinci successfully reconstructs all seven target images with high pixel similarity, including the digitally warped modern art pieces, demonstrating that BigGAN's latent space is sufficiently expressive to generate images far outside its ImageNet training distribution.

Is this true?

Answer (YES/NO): YES